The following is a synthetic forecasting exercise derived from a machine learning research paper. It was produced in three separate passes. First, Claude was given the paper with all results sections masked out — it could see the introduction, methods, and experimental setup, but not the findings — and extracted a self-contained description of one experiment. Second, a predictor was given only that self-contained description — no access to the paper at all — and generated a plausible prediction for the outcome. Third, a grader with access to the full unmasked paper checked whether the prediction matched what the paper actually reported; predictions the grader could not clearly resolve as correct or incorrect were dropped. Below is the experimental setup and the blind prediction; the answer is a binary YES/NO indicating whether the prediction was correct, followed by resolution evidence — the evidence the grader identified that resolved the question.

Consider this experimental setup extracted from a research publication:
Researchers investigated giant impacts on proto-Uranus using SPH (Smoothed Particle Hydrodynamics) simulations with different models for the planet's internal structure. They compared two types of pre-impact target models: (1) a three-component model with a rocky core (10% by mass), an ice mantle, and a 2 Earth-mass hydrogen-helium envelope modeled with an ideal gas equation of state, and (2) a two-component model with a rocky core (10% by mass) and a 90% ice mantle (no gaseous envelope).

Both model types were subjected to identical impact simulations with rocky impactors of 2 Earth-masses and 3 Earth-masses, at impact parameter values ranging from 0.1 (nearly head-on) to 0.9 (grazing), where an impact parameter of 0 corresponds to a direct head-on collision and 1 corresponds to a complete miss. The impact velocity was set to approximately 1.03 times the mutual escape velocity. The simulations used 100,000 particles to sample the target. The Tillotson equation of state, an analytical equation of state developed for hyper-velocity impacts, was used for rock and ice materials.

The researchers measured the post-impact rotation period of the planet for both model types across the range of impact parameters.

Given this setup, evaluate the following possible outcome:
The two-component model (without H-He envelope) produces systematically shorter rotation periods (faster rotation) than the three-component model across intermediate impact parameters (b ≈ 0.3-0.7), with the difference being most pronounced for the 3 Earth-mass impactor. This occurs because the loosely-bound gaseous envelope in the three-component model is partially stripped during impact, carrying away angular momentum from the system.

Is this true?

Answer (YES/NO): NO